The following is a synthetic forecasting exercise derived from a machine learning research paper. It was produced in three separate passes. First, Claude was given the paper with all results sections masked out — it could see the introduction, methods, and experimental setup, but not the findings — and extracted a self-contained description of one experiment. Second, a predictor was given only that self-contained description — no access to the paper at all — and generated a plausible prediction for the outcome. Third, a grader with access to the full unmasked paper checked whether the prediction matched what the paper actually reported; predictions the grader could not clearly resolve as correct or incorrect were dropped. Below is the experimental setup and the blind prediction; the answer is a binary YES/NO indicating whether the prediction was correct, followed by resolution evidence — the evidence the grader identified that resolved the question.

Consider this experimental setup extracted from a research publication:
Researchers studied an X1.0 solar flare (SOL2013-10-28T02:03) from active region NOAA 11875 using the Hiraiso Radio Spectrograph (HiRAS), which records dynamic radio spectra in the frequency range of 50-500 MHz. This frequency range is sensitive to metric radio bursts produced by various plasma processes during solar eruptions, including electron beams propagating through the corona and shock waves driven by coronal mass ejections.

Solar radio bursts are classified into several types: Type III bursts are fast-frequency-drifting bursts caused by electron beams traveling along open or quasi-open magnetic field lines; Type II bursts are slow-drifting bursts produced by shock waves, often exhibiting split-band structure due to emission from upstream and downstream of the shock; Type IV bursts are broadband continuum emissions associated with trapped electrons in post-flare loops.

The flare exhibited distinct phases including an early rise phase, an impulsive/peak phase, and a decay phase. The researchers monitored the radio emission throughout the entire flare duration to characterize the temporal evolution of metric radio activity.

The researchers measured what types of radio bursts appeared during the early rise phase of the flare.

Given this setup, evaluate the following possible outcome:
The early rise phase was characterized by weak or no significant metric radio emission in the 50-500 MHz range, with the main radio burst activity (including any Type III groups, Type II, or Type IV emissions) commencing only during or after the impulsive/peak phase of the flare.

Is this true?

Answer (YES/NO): NO